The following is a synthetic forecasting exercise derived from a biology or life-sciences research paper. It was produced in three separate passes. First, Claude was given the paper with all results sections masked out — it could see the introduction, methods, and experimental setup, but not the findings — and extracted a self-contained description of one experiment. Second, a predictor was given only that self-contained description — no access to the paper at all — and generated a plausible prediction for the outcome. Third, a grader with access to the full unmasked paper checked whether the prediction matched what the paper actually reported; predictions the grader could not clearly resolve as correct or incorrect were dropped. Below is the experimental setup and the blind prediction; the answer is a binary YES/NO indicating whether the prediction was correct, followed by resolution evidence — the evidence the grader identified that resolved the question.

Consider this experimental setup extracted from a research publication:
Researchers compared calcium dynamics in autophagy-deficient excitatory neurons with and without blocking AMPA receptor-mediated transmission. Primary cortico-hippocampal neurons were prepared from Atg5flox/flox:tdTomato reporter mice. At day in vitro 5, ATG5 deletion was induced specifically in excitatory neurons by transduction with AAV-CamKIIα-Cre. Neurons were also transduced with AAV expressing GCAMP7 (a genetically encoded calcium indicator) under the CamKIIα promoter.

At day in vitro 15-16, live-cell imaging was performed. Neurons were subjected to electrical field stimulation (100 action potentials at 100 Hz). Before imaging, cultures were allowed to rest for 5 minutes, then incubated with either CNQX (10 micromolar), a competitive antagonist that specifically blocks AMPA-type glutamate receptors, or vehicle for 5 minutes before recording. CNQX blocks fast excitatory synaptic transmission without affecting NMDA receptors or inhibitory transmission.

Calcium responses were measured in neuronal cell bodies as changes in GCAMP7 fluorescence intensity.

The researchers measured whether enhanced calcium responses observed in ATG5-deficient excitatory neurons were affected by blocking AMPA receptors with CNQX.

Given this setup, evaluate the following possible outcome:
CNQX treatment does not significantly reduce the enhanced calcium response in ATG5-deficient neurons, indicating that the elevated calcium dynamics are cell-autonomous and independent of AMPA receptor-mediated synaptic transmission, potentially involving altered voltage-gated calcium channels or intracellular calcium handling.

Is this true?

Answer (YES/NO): NO